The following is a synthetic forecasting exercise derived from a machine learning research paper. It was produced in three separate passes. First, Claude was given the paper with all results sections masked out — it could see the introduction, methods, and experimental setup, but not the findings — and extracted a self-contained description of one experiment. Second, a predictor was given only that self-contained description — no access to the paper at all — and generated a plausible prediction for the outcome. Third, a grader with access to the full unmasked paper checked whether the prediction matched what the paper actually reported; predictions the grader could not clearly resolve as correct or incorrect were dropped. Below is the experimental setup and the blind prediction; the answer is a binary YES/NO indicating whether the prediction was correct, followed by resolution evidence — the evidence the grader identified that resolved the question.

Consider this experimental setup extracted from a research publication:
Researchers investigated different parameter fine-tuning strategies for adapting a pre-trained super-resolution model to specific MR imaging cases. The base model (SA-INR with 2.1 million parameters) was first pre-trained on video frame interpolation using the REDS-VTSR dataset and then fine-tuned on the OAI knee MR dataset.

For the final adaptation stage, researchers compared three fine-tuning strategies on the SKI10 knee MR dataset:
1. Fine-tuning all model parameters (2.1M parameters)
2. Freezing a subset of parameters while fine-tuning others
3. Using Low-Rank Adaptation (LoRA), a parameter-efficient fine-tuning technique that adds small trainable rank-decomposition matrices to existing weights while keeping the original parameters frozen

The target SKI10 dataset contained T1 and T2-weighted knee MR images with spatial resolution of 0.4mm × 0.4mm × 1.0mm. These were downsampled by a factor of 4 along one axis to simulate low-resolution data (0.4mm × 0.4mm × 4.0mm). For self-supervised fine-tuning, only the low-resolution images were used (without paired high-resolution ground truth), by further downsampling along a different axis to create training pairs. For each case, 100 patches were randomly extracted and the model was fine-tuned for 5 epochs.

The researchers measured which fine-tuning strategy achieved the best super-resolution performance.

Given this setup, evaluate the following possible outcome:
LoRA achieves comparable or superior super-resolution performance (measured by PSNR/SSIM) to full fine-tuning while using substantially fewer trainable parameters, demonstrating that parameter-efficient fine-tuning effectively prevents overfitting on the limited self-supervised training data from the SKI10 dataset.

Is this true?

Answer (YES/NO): NO